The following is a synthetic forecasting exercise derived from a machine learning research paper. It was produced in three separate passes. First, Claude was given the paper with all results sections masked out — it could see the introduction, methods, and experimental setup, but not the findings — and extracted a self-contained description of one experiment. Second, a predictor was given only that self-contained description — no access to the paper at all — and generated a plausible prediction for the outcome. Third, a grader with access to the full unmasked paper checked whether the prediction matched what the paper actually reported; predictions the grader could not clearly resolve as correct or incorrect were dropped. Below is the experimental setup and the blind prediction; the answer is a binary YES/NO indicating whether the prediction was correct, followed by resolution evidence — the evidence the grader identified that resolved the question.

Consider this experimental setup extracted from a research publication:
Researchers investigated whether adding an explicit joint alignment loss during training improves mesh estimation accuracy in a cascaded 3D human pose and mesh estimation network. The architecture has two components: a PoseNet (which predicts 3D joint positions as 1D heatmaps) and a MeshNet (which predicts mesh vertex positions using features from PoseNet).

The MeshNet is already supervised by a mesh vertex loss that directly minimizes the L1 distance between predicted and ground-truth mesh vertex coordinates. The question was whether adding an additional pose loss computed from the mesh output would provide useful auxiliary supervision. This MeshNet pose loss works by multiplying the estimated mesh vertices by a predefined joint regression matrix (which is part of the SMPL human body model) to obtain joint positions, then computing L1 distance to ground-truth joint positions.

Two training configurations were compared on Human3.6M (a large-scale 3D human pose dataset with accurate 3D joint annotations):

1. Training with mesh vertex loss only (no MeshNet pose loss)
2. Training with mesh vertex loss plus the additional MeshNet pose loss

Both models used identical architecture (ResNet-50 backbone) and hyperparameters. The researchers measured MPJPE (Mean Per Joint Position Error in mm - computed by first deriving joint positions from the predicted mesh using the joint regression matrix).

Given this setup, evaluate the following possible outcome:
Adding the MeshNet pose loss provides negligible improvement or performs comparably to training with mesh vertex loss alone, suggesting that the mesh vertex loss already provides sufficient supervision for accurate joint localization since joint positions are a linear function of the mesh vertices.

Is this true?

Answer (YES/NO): NO